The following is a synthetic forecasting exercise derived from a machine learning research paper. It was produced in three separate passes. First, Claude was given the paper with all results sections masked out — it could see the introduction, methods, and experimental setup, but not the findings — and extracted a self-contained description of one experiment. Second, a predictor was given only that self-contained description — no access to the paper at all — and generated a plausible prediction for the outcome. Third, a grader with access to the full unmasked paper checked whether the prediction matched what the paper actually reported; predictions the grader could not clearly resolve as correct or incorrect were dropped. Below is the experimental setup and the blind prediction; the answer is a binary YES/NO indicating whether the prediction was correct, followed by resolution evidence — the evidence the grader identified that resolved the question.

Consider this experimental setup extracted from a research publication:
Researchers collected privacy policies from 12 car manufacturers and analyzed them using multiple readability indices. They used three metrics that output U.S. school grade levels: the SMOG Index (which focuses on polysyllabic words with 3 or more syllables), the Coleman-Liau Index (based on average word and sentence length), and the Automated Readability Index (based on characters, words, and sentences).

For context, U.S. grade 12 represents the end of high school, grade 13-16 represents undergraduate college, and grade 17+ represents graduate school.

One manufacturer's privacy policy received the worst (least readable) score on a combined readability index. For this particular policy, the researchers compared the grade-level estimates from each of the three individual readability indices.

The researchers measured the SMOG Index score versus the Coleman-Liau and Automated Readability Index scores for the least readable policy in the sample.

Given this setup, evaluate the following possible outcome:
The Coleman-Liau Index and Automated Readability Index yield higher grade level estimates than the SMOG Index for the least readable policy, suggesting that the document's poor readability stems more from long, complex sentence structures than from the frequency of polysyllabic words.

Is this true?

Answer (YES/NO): NO